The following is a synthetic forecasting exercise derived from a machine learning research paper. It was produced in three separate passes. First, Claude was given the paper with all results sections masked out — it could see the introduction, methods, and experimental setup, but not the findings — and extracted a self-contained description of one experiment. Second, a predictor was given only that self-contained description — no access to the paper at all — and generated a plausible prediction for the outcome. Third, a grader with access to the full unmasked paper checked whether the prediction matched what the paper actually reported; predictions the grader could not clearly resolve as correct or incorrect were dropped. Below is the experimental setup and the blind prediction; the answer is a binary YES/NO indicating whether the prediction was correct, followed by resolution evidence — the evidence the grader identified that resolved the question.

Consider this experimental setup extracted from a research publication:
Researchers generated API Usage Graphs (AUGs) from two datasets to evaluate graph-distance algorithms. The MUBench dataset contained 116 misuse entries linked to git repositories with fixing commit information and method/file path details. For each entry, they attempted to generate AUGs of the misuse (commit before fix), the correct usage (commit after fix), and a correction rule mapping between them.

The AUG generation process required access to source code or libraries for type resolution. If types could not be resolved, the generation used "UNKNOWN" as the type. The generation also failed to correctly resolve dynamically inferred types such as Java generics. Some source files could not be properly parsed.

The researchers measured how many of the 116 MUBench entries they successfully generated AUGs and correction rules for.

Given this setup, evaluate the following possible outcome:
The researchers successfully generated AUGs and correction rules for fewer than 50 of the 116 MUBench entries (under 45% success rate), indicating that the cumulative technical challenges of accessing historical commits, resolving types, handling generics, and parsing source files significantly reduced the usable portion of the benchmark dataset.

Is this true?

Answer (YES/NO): NO